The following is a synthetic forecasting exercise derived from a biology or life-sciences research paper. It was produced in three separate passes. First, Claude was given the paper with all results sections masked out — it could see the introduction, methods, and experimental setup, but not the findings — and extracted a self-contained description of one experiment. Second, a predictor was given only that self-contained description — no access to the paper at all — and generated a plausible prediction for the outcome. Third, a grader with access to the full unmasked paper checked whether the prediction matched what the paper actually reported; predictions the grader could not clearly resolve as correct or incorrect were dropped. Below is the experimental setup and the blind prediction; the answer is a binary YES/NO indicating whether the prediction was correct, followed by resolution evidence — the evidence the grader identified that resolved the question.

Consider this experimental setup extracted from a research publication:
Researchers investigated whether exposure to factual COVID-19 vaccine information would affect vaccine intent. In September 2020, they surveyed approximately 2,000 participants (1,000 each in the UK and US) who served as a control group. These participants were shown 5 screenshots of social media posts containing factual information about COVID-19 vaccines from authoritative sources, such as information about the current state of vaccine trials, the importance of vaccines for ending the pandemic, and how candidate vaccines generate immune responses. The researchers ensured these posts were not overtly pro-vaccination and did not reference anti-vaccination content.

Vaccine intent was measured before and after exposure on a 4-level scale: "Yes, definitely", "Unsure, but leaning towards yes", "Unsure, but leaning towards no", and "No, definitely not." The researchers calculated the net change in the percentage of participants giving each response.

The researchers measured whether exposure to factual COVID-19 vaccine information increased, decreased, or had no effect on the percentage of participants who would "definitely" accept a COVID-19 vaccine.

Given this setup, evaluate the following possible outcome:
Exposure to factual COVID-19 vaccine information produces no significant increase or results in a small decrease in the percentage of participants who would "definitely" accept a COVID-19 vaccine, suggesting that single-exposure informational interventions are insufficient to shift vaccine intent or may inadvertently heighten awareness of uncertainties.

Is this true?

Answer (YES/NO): YES